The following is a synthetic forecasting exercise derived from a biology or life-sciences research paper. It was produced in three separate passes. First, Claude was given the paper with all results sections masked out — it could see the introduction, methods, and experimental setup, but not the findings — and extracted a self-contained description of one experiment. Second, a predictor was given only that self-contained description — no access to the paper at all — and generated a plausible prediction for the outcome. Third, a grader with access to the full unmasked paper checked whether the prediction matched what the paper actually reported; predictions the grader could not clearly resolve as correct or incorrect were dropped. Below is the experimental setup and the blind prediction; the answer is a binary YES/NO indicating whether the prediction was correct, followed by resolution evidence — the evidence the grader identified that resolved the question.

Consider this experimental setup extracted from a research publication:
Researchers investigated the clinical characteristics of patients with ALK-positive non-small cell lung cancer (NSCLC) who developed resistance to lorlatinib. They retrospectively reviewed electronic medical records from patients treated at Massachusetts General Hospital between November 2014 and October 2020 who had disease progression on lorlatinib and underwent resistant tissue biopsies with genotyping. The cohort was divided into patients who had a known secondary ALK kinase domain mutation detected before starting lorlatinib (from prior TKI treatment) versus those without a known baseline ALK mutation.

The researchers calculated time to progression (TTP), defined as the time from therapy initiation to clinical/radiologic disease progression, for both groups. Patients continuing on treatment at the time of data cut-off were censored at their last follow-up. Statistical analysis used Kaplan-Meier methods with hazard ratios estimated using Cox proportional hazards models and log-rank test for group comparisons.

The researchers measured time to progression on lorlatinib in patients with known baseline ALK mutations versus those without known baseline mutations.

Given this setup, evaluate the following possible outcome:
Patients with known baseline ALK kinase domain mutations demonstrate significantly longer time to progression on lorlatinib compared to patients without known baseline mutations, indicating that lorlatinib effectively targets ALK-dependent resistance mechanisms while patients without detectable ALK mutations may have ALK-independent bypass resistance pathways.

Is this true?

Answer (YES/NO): YES